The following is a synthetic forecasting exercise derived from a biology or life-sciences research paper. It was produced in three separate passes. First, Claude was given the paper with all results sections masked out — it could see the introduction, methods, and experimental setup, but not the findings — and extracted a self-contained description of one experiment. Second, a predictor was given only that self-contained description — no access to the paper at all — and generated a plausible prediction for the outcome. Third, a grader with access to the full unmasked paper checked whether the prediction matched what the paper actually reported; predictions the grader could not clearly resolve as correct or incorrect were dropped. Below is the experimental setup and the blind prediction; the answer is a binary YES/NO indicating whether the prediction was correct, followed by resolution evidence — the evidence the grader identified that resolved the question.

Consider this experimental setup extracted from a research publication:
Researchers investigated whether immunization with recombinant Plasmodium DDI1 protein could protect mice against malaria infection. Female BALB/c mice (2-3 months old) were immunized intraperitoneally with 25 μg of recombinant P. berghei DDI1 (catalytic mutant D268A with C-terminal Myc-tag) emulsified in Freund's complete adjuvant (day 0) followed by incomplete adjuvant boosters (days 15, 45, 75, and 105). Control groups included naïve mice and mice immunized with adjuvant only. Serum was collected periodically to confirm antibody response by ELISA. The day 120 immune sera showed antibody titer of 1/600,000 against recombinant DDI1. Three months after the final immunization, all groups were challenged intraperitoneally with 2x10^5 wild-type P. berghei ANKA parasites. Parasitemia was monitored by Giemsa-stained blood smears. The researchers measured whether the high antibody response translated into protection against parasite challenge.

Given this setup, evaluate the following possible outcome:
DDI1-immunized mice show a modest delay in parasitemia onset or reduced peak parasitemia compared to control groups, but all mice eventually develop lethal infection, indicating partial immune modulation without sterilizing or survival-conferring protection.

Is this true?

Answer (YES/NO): NO